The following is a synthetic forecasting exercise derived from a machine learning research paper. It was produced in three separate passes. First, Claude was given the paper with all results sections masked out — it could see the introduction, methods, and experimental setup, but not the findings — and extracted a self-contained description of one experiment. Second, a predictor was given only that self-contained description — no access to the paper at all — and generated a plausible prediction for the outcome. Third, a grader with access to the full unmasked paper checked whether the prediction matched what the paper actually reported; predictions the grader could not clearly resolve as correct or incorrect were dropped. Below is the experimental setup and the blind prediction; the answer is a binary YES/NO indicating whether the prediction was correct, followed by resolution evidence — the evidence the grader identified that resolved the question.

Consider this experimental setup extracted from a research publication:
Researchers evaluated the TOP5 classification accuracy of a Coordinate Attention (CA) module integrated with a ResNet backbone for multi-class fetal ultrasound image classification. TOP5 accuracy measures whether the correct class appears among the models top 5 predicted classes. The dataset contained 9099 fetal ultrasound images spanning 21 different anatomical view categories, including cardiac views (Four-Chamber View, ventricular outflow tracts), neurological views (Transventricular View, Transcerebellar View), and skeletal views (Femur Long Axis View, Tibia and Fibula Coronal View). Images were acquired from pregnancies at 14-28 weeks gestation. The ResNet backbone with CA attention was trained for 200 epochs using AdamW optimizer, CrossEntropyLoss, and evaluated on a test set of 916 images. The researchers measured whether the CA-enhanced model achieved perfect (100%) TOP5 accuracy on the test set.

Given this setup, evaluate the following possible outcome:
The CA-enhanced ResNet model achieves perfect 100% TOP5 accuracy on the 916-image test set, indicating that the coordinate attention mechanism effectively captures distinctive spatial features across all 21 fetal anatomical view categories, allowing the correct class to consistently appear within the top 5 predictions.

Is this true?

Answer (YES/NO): NO